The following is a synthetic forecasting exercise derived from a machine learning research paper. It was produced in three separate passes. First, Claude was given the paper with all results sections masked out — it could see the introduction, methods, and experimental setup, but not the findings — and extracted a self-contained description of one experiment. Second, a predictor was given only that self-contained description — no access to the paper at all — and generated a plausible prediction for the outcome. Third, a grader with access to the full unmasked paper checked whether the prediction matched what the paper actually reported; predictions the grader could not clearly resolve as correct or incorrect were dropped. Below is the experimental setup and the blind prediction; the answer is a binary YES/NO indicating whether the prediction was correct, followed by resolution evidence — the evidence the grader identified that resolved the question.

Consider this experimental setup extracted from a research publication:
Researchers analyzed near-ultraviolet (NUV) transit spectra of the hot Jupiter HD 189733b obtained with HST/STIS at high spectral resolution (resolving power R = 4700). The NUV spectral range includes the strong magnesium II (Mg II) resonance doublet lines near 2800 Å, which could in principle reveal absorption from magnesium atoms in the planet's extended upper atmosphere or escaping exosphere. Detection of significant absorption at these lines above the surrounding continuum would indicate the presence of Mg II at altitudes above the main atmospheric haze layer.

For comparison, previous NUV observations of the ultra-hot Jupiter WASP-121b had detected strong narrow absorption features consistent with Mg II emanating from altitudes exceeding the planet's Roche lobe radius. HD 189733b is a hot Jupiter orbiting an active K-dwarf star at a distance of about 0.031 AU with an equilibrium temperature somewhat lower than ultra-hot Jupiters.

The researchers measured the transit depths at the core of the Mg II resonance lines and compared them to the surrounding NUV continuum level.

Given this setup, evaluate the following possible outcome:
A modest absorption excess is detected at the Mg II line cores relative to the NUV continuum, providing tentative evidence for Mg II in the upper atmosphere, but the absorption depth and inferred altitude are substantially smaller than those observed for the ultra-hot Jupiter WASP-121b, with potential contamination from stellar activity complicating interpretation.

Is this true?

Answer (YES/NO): NO